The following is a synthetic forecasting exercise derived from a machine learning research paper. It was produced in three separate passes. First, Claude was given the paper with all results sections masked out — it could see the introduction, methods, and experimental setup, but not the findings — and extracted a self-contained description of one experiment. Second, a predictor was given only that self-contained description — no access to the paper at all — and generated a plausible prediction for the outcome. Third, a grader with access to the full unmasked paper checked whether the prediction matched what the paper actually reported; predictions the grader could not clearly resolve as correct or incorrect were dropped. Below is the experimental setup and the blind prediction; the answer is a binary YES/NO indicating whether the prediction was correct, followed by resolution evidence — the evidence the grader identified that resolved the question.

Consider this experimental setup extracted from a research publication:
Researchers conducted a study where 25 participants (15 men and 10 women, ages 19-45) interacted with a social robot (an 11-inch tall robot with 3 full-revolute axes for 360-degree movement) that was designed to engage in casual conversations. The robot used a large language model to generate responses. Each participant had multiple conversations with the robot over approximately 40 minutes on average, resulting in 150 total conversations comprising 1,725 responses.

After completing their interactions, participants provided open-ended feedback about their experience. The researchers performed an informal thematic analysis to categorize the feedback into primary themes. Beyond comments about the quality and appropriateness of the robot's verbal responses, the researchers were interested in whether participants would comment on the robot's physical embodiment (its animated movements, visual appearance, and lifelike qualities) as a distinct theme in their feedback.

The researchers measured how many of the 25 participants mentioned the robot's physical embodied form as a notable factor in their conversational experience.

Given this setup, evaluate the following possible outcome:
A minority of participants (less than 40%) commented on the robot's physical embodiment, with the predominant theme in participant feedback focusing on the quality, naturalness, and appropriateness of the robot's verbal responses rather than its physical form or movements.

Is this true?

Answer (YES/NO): NO